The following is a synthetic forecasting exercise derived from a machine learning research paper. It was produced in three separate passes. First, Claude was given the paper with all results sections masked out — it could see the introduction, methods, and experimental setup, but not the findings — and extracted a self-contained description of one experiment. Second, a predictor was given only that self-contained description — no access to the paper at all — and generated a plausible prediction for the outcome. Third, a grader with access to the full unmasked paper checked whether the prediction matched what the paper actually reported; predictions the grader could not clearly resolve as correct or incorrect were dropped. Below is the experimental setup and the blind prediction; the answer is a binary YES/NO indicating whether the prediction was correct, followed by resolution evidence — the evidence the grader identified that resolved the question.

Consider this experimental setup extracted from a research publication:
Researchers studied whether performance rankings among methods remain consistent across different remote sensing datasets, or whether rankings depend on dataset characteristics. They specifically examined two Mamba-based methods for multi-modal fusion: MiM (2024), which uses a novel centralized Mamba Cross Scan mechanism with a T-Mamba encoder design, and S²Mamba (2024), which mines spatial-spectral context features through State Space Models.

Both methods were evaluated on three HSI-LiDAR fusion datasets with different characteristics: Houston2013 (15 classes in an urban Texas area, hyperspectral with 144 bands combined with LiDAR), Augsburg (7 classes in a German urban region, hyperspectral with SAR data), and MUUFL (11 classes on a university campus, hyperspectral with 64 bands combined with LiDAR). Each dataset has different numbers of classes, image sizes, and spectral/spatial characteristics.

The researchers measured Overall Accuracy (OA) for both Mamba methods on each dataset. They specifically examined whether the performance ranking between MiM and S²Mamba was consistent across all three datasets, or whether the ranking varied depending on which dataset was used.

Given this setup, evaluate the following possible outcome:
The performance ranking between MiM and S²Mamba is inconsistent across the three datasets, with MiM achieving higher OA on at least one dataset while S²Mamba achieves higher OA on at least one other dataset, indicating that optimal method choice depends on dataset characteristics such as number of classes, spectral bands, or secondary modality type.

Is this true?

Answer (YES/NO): NO